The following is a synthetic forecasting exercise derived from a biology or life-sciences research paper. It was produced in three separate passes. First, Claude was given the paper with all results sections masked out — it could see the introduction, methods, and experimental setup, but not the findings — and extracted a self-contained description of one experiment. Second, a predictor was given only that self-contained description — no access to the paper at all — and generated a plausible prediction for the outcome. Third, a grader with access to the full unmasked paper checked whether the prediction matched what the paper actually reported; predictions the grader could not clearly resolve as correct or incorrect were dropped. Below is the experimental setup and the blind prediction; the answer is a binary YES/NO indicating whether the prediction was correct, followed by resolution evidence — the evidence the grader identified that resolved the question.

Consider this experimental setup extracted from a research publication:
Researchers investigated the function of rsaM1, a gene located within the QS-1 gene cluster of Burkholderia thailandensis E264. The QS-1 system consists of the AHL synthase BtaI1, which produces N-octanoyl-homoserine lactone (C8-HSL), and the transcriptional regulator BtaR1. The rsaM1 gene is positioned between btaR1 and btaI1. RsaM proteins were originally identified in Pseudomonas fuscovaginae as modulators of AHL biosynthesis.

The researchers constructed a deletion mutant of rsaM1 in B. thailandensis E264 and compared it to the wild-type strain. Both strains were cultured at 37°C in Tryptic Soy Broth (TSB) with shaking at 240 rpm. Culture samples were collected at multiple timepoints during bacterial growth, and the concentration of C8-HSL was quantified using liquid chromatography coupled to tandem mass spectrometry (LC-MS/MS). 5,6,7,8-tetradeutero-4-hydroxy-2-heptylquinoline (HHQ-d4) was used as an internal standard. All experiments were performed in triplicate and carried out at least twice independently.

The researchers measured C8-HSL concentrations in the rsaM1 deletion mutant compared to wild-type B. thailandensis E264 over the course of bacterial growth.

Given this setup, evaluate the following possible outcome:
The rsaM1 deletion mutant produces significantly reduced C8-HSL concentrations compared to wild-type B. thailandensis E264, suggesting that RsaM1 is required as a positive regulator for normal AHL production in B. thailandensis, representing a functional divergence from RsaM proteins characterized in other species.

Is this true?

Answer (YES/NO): NO